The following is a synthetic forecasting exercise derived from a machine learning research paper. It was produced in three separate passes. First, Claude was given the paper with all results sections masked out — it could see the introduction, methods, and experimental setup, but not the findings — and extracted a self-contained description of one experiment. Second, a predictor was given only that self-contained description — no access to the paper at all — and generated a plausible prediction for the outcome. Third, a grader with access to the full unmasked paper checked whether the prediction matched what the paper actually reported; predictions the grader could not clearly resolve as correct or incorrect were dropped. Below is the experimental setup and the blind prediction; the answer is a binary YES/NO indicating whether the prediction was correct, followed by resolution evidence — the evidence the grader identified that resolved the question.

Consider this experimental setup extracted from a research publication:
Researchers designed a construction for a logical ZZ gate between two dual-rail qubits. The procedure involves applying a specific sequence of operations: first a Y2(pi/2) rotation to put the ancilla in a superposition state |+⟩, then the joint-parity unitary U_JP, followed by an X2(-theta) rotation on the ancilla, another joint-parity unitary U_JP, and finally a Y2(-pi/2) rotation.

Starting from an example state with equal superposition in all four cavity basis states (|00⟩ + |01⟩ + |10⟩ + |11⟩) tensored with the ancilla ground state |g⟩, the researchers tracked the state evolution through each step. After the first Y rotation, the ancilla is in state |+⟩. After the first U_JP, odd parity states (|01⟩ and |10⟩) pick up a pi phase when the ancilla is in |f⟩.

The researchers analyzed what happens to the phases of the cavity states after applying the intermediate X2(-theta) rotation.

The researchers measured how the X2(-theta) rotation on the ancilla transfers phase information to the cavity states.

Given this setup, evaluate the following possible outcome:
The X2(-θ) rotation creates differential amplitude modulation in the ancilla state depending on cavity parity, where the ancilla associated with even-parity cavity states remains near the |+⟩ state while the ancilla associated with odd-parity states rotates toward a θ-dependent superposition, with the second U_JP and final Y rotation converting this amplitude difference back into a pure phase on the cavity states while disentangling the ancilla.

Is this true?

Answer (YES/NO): NO